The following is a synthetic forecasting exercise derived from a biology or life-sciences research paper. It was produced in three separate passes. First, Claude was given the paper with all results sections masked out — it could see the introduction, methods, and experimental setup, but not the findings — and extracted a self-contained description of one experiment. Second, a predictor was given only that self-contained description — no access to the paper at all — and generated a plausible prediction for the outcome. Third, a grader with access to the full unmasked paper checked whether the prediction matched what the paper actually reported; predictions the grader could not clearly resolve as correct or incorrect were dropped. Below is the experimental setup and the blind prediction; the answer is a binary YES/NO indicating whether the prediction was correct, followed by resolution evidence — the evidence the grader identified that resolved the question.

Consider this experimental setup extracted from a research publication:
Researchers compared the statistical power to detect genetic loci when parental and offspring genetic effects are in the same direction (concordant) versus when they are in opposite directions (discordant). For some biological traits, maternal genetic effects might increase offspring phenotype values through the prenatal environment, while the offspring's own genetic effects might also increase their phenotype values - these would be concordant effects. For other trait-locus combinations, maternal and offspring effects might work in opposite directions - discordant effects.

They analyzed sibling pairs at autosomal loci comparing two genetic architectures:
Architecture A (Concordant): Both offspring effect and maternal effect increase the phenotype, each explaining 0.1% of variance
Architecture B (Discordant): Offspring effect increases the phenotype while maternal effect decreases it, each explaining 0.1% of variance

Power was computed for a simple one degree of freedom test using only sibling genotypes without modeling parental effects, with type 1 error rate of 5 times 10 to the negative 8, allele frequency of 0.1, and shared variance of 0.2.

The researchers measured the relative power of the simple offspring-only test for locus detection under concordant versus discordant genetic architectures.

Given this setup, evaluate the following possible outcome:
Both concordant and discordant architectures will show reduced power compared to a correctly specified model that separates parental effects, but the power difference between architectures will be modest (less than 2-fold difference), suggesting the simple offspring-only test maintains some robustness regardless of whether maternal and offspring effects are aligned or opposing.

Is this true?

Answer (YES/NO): NO